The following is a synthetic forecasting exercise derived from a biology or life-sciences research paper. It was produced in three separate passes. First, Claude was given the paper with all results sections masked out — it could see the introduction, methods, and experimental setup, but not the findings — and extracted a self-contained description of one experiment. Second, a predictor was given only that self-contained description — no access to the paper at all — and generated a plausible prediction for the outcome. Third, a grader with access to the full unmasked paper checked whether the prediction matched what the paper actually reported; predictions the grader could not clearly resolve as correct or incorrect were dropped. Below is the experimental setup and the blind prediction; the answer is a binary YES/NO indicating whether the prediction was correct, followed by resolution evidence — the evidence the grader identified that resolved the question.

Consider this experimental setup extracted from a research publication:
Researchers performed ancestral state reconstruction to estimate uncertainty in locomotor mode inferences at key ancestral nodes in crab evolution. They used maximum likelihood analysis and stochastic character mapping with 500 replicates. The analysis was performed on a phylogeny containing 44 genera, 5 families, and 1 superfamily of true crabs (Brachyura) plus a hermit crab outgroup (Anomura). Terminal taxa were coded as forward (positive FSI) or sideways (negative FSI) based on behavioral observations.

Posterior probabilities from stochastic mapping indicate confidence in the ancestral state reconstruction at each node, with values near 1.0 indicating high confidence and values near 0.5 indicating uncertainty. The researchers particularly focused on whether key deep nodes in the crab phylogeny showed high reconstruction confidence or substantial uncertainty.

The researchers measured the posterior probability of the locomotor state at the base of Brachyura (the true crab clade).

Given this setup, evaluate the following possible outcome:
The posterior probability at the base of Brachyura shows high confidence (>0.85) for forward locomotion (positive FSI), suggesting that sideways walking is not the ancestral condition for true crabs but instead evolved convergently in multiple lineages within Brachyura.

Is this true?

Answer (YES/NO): NO